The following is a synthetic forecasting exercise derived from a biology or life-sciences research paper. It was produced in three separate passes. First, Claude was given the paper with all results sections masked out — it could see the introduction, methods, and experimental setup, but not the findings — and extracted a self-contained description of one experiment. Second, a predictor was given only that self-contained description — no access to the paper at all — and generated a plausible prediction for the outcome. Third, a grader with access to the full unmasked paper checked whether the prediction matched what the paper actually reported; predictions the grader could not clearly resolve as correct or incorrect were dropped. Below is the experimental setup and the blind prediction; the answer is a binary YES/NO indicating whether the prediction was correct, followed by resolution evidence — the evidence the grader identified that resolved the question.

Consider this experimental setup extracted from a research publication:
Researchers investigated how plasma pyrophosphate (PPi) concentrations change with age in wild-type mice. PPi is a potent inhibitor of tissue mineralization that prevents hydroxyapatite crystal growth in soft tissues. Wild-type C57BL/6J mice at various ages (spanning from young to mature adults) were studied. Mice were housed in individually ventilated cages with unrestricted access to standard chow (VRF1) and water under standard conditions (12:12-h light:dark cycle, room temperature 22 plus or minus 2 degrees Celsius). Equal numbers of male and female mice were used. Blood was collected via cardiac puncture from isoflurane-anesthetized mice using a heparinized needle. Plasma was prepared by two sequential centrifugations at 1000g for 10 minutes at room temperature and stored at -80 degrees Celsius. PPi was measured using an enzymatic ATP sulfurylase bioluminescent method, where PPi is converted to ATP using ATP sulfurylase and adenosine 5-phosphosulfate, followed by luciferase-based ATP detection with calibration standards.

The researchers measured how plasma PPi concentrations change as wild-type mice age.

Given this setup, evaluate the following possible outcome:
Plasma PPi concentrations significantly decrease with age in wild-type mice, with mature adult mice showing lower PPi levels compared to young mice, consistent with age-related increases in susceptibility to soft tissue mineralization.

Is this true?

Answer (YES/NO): NO